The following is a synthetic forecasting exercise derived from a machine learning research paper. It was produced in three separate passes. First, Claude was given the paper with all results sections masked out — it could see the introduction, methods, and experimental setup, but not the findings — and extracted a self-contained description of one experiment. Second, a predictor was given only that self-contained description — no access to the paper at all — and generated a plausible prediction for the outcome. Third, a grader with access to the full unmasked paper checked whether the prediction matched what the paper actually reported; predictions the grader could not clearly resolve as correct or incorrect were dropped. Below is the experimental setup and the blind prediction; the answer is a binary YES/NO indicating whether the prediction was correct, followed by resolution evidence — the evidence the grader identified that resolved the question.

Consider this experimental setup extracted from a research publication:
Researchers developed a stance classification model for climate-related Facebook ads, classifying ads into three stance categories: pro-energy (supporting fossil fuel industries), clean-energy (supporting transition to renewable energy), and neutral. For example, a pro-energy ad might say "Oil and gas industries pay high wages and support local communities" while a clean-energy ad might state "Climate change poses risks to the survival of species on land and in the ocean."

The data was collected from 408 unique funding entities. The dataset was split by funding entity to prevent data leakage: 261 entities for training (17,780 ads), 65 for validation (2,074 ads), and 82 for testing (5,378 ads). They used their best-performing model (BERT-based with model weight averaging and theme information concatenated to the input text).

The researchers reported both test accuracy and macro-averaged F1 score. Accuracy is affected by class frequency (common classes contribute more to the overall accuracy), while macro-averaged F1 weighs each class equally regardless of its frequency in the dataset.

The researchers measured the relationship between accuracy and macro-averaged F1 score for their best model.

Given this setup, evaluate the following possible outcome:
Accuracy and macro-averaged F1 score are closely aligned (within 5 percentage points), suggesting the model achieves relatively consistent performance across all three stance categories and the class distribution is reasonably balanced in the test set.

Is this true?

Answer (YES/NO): NO